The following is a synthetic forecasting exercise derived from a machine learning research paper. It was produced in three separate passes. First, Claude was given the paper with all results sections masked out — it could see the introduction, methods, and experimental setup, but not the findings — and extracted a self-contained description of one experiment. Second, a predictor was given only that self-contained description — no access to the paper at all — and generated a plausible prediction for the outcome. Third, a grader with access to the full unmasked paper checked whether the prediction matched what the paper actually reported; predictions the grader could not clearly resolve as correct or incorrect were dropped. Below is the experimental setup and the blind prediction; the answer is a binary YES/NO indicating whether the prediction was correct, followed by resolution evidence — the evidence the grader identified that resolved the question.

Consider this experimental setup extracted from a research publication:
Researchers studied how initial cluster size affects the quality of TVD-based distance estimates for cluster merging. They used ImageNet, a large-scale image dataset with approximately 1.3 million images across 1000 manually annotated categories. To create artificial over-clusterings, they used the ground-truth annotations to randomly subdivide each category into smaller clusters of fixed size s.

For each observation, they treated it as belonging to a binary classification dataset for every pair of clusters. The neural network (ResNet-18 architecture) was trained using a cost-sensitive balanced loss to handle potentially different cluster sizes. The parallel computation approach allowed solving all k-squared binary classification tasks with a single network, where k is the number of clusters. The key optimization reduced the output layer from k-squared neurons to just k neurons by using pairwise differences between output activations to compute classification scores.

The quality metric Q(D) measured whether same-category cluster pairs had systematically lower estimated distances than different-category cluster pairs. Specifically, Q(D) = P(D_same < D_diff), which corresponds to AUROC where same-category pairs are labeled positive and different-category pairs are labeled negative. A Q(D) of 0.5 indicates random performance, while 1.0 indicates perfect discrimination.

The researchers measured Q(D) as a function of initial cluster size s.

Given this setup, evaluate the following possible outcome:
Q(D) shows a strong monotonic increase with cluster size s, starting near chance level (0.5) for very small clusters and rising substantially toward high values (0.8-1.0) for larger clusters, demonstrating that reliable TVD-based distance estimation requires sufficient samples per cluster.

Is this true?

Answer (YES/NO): NO